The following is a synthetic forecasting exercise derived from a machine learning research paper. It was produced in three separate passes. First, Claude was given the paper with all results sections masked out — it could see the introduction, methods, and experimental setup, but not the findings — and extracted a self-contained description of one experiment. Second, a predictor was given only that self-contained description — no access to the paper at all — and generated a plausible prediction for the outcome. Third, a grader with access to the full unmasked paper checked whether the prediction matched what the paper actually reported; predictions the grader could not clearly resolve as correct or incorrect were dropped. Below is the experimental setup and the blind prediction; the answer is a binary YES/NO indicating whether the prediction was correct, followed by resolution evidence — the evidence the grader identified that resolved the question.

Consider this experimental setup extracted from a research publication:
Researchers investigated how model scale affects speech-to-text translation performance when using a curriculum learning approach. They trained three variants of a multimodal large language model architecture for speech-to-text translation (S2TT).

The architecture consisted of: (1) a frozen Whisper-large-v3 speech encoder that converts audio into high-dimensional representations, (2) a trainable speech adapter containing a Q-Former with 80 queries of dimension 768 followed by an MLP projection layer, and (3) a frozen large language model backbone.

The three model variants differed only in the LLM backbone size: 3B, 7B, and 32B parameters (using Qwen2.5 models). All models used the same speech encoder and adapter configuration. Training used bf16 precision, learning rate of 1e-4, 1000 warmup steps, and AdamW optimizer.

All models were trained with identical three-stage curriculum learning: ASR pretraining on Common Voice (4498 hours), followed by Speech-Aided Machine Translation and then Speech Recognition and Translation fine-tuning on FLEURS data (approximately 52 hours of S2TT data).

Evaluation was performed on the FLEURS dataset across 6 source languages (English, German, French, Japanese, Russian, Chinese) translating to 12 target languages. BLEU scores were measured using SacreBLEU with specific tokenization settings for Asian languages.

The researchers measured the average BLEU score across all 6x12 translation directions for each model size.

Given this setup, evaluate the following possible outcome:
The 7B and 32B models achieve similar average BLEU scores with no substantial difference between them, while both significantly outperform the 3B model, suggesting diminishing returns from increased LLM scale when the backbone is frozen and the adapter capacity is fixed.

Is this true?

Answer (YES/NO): NO